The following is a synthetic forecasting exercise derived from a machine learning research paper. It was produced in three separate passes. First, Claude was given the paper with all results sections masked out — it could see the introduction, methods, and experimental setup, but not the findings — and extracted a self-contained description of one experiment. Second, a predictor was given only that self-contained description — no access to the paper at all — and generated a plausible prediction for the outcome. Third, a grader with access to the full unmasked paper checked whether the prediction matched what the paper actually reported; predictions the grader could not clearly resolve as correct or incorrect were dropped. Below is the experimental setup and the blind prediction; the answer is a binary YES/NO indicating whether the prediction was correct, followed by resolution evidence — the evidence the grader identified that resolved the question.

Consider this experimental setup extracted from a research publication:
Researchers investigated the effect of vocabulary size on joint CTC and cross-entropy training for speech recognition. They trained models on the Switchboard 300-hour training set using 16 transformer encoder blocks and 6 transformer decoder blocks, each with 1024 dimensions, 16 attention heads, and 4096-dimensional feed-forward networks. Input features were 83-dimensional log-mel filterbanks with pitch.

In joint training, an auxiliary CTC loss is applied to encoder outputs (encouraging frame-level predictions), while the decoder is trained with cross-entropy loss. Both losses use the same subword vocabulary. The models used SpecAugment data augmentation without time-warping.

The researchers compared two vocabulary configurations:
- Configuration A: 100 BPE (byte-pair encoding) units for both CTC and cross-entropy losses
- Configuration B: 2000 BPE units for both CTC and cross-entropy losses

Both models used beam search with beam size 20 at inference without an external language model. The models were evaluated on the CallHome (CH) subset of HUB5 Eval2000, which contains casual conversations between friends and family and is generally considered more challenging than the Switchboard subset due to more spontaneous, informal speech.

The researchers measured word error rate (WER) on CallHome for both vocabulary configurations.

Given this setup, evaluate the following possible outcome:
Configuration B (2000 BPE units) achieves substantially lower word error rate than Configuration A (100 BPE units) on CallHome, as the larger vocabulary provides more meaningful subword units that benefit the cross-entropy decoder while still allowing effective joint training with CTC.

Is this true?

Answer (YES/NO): NO